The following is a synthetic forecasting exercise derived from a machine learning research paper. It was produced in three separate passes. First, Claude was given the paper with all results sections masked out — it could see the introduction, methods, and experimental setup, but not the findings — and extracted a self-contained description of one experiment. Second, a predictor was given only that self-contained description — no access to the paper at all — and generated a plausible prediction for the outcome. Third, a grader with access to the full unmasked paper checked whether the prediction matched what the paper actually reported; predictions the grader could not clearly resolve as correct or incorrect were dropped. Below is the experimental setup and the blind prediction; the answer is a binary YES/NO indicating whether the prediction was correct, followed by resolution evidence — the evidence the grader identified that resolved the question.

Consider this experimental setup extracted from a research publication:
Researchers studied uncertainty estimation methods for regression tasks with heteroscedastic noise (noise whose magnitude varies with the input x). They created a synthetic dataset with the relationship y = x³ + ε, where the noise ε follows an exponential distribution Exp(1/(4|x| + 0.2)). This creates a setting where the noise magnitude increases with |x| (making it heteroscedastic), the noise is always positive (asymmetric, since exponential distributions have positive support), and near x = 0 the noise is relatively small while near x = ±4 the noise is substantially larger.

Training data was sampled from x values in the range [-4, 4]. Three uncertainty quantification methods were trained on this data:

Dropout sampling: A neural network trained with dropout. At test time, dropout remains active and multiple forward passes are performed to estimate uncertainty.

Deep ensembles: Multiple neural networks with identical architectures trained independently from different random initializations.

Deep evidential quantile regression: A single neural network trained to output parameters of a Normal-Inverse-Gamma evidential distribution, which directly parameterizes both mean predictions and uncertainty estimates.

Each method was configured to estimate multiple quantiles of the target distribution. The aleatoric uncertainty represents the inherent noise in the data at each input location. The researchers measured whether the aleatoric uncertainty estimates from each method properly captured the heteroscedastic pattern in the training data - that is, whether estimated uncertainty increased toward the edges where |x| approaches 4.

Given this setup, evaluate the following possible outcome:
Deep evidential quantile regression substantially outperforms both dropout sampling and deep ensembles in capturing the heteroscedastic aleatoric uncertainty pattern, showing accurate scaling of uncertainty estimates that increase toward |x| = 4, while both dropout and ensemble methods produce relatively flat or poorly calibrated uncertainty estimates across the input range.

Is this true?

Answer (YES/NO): NO